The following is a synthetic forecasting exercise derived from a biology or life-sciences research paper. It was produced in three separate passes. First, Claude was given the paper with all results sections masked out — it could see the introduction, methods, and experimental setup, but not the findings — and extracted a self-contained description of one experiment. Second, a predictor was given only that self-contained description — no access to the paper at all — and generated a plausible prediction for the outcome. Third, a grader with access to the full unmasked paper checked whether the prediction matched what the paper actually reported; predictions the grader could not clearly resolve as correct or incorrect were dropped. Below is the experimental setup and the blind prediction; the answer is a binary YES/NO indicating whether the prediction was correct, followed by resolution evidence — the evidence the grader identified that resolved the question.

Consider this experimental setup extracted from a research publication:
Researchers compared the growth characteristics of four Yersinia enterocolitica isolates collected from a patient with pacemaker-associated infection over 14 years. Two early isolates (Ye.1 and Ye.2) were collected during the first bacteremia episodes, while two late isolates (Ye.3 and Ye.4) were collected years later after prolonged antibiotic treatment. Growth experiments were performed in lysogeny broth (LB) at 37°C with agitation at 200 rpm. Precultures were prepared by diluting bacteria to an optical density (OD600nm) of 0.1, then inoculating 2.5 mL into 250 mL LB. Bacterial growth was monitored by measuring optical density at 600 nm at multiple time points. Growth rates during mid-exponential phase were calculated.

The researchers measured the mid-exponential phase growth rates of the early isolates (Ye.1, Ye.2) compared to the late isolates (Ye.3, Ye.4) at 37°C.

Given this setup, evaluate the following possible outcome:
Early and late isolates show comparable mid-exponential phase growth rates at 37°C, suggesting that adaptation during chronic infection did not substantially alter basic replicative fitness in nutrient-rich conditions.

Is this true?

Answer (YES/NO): NO